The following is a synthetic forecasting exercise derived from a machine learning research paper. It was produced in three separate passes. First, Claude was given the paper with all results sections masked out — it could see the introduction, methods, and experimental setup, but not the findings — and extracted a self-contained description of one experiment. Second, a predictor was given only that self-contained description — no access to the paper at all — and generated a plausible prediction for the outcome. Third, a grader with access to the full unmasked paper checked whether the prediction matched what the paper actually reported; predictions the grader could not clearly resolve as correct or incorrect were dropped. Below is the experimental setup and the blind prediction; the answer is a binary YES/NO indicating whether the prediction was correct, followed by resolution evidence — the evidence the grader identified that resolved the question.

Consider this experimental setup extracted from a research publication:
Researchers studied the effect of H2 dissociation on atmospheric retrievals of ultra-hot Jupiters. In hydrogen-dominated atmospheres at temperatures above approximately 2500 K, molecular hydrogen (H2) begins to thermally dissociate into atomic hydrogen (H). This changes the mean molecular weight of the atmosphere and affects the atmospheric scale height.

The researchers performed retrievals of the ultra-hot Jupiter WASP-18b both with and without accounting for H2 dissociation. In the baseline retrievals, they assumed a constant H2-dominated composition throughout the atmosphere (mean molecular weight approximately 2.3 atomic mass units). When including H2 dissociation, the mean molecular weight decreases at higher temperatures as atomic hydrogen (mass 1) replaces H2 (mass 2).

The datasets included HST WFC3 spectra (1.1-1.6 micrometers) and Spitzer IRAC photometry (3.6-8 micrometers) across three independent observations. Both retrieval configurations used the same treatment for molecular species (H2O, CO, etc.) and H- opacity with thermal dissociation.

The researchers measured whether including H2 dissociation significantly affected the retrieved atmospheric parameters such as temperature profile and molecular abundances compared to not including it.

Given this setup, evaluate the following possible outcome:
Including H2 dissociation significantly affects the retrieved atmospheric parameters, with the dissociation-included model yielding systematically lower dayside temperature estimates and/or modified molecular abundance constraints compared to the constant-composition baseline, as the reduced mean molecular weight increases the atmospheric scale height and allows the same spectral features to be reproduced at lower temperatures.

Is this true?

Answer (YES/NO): NO